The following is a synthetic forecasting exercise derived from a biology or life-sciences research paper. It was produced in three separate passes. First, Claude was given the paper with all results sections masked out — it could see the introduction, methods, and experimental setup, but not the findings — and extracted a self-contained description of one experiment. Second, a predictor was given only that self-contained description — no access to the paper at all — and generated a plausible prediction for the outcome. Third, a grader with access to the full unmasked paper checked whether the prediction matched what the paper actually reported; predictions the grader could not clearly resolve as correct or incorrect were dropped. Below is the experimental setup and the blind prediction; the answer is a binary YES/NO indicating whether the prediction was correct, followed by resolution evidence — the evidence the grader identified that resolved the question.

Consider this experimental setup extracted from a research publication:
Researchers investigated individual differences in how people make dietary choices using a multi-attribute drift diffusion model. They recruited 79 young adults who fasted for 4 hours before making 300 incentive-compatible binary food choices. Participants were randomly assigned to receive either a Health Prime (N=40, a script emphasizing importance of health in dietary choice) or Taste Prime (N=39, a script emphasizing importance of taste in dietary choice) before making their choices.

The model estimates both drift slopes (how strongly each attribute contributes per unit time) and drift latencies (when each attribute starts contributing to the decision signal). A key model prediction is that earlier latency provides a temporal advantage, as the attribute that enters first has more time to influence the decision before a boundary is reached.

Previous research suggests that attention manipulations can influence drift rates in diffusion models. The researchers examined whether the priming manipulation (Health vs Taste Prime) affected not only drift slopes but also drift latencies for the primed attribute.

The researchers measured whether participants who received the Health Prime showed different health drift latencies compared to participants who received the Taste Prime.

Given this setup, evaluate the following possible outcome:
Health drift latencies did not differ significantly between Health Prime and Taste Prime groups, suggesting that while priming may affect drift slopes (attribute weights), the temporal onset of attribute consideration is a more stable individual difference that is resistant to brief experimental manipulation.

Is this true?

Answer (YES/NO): YES